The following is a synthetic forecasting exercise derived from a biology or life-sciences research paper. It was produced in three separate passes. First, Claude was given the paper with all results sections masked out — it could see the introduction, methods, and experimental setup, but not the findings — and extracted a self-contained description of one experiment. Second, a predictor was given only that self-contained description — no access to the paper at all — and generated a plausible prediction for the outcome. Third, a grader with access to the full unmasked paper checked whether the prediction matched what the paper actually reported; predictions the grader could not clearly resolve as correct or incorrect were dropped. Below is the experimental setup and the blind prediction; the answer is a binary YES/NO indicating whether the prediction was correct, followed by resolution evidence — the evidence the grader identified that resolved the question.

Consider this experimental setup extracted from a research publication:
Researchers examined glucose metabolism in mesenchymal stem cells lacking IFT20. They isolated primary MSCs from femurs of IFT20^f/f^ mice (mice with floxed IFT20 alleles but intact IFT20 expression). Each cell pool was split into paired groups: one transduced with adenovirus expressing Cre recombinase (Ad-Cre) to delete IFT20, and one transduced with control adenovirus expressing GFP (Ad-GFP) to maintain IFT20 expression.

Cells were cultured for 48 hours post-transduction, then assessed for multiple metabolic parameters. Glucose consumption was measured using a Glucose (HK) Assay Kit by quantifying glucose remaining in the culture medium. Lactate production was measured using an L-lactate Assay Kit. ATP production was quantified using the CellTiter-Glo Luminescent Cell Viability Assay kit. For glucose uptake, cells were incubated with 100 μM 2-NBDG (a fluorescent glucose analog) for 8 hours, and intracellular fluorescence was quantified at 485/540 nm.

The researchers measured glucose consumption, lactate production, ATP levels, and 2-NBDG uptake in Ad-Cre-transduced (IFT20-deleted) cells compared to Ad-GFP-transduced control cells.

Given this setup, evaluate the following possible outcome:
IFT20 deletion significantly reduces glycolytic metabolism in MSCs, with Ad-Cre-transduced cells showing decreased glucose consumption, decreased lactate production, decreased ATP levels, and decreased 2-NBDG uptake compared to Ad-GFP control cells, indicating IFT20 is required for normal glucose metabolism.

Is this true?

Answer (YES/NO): YES